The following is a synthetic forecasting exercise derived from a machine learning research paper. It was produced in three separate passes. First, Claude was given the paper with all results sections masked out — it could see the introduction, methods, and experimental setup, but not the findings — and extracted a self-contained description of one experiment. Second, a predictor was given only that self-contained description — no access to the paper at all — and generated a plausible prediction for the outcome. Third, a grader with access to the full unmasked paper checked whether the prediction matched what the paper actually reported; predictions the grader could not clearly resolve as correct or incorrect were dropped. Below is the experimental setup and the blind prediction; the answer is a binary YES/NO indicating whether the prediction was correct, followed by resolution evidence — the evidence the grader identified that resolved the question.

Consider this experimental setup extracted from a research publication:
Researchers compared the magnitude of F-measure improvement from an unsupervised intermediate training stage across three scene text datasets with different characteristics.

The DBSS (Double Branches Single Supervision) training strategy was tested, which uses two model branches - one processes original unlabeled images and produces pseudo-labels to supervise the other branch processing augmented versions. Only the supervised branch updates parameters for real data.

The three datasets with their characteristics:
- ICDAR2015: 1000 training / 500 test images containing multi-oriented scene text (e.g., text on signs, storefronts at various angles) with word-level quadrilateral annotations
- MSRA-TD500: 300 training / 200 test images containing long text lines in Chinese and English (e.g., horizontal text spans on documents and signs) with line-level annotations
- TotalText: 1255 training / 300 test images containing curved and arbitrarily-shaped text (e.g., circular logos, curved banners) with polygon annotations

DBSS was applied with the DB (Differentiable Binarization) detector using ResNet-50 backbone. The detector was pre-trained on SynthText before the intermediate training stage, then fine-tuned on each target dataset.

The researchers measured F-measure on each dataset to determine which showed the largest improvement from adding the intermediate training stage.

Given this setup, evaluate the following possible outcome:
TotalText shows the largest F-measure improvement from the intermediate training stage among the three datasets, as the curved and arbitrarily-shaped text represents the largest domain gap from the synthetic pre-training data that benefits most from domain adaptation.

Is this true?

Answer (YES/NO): NO